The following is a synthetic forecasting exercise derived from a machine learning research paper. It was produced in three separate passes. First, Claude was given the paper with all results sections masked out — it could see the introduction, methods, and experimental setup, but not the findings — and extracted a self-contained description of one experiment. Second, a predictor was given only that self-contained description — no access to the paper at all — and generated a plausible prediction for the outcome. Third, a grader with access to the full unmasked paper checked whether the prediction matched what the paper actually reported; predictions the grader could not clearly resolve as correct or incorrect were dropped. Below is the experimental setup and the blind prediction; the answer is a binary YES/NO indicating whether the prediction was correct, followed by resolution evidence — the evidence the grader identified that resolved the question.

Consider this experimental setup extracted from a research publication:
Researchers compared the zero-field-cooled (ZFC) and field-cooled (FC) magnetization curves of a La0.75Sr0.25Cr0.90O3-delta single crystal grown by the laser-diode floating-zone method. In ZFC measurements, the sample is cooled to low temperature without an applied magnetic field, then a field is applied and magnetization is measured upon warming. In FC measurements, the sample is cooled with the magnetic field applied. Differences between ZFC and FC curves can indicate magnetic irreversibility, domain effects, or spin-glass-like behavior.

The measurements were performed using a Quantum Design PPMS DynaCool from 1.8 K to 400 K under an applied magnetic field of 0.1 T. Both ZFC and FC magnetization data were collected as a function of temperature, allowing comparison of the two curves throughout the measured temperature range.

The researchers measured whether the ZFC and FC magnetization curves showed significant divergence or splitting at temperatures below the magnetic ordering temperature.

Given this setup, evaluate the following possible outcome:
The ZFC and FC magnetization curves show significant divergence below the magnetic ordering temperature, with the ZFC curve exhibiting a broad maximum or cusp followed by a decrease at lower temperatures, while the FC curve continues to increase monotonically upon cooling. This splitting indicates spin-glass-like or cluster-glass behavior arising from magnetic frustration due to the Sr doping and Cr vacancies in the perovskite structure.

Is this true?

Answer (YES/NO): NO